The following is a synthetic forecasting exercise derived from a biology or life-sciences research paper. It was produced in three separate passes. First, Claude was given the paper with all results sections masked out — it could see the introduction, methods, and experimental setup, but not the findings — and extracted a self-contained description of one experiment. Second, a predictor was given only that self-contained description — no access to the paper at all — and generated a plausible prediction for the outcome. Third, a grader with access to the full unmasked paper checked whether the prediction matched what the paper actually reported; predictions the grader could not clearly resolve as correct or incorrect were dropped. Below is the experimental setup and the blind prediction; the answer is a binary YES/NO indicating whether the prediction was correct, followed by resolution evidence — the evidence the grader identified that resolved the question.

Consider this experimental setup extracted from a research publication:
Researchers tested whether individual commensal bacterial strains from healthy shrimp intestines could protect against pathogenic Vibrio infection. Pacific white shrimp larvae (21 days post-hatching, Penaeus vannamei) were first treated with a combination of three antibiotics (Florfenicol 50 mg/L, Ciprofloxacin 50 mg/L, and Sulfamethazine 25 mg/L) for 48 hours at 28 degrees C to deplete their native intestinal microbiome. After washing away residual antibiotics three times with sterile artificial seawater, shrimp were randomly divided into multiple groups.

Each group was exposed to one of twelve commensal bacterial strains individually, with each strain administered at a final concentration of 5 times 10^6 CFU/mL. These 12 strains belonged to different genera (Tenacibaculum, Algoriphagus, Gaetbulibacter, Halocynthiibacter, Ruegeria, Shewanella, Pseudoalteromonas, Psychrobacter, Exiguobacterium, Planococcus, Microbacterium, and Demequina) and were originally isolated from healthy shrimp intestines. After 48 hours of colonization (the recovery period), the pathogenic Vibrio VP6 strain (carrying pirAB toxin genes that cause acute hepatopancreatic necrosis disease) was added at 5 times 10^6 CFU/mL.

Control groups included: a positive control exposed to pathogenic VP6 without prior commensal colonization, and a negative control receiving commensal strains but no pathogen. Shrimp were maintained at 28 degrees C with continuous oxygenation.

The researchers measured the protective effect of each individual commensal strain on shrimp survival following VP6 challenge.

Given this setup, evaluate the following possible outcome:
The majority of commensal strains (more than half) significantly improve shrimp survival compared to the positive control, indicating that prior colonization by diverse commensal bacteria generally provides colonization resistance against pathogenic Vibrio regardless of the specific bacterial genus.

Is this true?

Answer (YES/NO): NO